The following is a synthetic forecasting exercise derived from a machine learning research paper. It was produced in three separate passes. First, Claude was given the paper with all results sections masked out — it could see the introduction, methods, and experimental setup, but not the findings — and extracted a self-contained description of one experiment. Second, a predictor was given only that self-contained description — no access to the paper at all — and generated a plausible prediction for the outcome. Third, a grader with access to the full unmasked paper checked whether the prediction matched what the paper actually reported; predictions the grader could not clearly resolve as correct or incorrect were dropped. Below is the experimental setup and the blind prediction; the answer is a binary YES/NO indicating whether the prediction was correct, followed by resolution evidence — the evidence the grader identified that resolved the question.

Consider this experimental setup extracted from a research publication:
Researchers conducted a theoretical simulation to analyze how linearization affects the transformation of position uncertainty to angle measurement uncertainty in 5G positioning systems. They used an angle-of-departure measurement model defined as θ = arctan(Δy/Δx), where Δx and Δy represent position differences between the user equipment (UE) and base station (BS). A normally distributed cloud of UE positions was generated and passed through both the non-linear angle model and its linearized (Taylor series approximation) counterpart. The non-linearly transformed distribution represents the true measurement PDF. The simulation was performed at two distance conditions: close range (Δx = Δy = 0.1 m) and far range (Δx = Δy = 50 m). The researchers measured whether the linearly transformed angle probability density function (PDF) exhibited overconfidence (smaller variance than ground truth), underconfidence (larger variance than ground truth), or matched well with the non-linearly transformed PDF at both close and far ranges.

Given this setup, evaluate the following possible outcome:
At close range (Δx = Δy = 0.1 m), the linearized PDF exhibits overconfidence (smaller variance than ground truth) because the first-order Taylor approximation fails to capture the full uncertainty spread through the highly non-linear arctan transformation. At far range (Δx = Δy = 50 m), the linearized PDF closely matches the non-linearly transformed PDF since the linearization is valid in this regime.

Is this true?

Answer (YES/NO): NO